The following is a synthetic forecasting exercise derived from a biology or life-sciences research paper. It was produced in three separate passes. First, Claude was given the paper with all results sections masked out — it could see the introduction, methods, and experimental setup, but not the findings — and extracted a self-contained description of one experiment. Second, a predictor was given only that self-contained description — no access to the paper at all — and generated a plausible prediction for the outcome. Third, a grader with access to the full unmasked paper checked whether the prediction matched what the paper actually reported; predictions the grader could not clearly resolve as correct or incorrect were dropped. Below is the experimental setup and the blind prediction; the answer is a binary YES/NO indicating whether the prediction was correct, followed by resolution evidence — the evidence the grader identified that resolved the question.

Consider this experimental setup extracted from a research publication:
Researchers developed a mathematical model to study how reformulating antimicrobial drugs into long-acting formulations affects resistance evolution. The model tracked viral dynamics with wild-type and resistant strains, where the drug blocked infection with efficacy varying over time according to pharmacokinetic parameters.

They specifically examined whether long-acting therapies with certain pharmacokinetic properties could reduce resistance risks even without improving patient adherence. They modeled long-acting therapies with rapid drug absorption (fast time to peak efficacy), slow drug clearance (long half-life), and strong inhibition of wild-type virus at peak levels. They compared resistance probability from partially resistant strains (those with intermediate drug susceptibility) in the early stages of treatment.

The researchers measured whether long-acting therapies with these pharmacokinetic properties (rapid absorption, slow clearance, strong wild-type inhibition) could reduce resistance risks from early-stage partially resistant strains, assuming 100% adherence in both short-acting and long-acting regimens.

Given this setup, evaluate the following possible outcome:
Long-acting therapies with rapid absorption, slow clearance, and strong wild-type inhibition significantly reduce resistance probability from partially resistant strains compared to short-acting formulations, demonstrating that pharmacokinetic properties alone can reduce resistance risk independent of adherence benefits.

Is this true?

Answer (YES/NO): YES